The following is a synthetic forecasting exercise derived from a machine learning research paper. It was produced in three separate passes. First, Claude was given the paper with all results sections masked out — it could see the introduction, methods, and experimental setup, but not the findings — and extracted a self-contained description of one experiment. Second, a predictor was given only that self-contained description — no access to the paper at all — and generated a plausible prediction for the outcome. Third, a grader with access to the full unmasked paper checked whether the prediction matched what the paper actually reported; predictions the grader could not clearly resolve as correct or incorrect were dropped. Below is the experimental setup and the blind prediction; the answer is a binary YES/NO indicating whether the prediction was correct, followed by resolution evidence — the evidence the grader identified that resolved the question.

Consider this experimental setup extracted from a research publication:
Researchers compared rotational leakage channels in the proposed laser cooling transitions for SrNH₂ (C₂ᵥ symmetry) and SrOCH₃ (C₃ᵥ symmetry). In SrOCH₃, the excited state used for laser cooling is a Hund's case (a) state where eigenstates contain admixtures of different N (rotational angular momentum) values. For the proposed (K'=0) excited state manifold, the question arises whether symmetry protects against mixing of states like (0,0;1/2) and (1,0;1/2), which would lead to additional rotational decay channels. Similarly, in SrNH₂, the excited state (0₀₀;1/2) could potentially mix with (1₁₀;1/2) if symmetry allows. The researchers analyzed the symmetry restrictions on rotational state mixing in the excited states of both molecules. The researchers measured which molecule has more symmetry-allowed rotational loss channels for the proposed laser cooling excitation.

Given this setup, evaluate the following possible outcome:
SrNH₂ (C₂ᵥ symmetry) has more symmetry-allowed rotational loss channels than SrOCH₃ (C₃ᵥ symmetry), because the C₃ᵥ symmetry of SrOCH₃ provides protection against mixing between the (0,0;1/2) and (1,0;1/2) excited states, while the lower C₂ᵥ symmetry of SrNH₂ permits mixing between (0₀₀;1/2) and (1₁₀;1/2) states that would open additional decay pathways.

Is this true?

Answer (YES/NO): NO